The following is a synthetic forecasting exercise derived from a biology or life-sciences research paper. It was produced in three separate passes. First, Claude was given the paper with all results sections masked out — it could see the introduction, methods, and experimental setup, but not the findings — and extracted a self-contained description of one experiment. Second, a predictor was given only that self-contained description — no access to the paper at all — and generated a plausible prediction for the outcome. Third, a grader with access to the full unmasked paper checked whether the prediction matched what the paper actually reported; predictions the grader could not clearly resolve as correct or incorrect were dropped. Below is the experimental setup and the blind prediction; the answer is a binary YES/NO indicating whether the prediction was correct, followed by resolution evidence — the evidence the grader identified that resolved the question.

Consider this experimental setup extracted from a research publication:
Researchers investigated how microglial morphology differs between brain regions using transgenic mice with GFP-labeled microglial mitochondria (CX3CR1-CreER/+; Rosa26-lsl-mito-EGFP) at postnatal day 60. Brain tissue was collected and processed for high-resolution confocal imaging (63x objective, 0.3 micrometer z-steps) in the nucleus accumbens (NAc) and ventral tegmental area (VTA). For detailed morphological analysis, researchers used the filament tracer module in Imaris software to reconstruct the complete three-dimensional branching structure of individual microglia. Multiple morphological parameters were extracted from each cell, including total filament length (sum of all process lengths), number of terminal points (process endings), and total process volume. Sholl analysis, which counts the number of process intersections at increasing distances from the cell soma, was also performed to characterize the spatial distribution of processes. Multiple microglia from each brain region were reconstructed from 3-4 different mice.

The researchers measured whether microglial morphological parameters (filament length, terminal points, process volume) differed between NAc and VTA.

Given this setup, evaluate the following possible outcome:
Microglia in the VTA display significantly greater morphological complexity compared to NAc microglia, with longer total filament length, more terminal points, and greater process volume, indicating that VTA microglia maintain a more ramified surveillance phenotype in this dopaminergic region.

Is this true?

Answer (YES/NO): NO